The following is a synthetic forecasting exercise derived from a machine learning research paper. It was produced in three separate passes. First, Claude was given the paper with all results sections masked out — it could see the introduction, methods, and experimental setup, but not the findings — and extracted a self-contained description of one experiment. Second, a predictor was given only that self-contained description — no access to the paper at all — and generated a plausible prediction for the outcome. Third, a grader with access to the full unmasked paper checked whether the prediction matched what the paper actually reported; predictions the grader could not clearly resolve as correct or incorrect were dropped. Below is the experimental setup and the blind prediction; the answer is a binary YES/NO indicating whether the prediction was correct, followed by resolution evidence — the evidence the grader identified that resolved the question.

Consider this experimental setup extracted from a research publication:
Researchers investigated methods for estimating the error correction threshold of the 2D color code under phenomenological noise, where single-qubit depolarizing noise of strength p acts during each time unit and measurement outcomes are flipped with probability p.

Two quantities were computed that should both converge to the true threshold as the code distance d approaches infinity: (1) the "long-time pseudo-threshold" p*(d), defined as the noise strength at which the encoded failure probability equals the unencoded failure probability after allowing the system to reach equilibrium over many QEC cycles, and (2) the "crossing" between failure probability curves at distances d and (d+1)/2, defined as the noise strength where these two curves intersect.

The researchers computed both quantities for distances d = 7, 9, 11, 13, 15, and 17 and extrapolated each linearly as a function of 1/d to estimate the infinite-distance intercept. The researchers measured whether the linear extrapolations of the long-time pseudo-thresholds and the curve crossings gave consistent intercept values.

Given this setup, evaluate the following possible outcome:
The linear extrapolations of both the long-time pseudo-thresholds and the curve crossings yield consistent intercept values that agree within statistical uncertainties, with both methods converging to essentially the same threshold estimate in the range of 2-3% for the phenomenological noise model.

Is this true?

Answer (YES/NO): NO